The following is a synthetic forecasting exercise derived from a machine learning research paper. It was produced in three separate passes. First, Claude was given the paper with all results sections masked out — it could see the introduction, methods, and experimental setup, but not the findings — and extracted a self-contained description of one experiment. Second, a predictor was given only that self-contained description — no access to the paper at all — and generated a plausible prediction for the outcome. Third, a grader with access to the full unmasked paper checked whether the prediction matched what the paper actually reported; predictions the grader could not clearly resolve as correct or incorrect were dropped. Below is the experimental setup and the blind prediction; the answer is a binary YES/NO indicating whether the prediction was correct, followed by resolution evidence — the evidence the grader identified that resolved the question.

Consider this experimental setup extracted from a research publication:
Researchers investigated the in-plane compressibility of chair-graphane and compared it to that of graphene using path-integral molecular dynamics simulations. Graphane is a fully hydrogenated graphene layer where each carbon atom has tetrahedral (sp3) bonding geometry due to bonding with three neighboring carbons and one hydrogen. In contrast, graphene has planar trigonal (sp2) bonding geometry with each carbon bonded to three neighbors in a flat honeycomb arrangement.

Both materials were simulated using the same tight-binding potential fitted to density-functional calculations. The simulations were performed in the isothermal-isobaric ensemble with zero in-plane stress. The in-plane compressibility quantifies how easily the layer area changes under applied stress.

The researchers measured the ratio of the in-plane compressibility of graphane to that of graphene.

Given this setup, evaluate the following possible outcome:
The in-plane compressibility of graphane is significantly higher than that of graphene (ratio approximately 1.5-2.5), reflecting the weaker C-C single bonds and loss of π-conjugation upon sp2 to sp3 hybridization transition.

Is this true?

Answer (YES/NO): YES